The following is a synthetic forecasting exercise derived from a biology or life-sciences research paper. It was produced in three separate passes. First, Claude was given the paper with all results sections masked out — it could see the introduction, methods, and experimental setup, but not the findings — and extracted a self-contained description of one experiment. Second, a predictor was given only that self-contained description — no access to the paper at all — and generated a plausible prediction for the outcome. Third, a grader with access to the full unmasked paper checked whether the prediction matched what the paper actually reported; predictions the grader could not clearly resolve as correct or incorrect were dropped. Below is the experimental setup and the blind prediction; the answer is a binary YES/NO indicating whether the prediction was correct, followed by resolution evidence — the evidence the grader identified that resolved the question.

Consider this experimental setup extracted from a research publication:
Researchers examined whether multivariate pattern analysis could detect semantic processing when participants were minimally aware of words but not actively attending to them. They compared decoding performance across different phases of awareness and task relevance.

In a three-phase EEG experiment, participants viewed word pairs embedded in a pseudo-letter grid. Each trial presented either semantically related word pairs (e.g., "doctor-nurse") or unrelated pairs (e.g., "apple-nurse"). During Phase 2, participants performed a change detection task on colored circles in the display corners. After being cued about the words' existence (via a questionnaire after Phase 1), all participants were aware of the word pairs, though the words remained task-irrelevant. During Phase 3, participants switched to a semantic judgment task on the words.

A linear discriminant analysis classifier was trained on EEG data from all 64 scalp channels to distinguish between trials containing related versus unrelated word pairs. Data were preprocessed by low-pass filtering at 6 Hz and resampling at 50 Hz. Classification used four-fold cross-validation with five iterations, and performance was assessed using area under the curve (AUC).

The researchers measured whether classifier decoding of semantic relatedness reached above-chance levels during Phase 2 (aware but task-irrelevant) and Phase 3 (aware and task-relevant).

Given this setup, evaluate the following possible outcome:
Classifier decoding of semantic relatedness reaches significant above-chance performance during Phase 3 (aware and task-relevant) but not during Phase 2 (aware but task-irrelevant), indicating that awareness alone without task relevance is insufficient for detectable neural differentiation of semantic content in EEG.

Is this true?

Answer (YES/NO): NO